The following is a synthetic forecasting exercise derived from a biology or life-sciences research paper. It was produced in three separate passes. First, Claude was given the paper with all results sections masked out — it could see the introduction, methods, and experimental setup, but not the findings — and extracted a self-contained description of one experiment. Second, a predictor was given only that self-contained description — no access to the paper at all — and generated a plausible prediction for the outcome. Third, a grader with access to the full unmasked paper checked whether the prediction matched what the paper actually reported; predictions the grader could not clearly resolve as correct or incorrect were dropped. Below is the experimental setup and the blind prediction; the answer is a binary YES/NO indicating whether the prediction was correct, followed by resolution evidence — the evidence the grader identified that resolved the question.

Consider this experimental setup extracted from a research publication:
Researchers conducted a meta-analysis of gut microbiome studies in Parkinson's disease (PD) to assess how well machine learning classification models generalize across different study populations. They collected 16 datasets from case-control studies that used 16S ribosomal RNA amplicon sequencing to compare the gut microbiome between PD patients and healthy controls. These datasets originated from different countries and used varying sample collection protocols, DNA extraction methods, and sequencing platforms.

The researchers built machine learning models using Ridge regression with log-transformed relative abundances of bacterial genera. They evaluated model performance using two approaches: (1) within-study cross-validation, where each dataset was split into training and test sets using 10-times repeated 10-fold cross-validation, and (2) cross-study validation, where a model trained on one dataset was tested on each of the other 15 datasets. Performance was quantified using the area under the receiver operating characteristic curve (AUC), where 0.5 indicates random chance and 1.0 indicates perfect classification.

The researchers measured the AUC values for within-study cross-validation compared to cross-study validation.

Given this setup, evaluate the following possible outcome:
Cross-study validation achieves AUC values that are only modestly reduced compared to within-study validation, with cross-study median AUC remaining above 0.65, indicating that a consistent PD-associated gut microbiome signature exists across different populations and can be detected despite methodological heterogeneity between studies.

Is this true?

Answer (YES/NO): NO